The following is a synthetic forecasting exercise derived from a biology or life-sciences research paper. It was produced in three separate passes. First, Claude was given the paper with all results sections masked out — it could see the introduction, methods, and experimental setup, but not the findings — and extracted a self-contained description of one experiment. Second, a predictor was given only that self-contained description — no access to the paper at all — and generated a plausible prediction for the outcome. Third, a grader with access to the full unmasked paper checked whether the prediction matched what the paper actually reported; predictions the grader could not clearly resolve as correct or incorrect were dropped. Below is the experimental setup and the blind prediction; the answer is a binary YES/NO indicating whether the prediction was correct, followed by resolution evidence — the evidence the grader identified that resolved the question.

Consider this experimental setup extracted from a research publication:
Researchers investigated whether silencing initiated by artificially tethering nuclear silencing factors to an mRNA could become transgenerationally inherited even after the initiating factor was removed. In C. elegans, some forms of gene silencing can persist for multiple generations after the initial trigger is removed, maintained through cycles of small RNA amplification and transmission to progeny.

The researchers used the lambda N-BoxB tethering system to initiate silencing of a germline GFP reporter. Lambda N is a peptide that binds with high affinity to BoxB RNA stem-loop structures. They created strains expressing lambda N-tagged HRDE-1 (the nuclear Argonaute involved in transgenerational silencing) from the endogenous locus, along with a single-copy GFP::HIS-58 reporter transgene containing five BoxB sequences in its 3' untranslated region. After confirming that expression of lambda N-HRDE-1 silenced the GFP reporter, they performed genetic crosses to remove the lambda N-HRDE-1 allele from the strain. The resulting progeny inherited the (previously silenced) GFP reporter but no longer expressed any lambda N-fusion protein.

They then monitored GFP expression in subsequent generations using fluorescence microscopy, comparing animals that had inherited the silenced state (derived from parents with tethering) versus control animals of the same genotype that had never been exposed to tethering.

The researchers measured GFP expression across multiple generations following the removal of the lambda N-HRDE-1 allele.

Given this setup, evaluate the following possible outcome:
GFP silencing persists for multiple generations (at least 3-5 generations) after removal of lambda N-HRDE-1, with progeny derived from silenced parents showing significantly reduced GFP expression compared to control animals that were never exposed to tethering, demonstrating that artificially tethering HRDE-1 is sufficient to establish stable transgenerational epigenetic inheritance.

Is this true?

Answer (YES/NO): YES